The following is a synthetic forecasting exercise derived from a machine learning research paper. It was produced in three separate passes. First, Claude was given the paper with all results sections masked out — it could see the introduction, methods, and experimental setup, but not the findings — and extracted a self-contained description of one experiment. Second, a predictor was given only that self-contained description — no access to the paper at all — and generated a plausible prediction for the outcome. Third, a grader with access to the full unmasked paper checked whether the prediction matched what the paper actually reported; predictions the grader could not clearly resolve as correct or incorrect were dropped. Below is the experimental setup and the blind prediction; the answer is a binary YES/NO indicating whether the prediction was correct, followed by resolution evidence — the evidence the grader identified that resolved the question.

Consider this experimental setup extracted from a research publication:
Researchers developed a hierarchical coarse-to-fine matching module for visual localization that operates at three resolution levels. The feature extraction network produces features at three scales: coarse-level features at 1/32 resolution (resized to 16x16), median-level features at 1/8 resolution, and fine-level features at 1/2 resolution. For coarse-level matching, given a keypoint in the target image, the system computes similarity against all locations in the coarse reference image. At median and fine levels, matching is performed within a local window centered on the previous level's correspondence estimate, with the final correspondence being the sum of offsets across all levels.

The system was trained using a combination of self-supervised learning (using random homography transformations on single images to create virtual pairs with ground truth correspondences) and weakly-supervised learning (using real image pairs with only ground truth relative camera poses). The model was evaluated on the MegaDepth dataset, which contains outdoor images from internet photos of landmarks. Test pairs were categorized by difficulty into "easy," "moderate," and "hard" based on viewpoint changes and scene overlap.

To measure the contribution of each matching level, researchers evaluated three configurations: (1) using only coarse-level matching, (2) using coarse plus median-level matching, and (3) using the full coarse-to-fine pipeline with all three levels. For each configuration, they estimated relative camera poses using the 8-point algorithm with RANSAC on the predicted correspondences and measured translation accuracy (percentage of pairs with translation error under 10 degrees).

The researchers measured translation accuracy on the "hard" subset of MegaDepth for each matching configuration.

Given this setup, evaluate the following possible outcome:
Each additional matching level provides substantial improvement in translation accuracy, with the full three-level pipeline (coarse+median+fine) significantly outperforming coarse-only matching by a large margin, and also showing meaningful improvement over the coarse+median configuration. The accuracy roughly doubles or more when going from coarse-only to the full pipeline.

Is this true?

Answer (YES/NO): YES